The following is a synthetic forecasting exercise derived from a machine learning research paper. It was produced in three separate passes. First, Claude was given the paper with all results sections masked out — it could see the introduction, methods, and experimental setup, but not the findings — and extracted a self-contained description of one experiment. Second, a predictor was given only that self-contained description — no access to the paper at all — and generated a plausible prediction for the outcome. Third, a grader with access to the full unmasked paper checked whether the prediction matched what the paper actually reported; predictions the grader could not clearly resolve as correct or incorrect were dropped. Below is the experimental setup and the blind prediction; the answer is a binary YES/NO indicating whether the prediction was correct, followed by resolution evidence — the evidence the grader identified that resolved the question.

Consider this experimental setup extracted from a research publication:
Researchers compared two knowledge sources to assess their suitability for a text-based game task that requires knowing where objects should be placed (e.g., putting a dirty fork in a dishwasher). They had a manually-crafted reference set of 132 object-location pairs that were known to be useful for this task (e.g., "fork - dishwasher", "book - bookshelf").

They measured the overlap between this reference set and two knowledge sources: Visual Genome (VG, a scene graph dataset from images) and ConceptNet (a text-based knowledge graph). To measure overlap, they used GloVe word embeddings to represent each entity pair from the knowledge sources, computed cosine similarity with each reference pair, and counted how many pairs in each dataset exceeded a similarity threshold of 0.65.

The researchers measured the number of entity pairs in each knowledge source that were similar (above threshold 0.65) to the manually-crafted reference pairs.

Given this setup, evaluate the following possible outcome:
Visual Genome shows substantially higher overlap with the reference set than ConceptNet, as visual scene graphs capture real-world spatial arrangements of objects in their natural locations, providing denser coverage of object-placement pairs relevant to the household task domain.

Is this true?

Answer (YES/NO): YES